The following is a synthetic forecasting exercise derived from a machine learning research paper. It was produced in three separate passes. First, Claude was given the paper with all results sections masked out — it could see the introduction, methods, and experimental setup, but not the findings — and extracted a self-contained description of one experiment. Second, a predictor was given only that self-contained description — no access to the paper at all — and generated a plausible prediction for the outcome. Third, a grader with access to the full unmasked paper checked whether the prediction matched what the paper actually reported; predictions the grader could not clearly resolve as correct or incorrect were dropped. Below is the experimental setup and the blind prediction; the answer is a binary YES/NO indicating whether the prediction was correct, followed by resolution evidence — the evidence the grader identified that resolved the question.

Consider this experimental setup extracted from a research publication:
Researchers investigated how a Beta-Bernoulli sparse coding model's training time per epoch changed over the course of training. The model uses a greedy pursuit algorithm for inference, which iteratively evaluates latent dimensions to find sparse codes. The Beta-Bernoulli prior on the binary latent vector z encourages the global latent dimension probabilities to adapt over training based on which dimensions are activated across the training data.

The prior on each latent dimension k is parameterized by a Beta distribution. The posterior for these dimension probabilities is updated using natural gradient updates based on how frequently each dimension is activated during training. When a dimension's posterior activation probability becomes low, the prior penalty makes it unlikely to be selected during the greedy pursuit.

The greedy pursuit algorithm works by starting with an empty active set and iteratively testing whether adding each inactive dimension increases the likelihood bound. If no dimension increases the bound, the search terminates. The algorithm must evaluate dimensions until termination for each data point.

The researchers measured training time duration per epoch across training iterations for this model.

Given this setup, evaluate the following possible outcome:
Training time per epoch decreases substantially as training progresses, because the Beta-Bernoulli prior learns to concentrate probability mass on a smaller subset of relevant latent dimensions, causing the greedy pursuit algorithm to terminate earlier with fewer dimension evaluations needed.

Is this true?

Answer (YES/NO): YES